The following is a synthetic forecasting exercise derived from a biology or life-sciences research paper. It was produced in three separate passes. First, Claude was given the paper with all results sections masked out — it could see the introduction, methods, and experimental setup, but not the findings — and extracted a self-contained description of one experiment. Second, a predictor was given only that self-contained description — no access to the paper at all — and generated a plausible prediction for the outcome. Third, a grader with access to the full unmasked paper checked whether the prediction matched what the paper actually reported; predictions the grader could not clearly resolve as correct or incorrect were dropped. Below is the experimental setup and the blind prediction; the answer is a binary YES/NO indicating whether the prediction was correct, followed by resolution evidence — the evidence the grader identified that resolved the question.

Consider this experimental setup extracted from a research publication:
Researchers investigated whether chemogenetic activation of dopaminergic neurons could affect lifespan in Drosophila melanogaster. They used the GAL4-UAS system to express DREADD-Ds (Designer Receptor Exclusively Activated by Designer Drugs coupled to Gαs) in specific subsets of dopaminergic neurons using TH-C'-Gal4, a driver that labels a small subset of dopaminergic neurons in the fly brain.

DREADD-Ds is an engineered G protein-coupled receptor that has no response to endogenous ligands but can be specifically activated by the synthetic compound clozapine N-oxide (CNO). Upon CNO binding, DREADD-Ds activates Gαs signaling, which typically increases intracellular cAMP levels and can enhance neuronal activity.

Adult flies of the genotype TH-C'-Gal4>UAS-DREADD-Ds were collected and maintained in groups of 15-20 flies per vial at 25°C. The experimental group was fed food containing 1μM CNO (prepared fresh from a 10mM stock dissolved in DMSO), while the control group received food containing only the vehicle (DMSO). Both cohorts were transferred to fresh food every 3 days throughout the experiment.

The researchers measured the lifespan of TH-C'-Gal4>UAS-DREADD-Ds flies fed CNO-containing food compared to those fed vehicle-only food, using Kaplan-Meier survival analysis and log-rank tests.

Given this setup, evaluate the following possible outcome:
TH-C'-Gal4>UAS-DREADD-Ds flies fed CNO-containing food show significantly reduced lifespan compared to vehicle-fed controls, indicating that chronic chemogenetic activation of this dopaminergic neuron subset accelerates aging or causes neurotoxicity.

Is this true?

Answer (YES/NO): NO